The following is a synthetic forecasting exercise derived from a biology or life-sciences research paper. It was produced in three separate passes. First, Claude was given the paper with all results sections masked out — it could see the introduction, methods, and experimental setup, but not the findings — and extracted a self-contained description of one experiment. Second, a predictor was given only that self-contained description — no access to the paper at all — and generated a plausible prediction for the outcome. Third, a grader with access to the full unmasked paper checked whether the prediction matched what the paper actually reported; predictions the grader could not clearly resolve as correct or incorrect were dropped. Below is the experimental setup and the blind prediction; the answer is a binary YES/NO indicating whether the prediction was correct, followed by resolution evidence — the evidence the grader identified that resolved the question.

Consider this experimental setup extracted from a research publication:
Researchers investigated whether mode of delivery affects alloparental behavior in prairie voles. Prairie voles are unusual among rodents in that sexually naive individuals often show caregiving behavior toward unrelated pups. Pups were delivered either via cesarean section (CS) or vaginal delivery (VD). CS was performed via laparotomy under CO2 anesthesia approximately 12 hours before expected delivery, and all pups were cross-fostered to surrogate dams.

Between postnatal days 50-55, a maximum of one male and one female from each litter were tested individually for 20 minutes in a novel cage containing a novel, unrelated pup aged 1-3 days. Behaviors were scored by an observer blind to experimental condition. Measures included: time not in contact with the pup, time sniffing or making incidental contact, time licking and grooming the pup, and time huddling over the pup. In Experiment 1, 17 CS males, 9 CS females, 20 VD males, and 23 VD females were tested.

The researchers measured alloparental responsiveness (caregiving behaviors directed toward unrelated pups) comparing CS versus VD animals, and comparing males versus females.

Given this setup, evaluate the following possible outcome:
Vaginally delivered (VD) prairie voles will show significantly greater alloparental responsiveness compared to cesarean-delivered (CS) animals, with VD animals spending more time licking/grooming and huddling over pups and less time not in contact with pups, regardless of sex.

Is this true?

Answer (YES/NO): NO